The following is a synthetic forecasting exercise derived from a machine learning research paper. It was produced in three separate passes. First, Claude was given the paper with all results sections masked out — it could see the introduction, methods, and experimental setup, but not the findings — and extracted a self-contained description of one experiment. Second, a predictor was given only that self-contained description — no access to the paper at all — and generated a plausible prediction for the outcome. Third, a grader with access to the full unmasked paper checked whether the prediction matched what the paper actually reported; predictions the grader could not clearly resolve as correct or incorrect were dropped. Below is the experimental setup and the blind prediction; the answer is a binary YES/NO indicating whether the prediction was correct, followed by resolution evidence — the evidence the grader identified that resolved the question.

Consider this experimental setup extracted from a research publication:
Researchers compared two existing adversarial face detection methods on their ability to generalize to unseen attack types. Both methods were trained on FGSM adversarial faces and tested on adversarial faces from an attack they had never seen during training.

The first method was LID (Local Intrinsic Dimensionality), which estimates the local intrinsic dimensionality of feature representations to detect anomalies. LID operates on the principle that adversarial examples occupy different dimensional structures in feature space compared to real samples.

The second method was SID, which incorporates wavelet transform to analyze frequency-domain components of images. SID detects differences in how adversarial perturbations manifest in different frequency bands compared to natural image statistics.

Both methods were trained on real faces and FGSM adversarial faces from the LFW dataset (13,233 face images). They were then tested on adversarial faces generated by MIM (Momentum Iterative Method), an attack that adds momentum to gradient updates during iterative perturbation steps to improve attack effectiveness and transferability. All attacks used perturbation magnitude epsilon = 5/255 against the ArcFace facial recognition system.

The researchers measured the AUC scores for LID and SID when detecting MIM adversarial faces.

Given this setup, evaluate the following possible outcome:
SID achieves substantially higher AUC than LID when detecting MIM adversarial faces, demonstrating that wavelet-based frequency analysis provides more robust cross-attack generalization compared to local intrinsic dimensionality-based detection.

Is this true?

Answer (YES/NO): YES